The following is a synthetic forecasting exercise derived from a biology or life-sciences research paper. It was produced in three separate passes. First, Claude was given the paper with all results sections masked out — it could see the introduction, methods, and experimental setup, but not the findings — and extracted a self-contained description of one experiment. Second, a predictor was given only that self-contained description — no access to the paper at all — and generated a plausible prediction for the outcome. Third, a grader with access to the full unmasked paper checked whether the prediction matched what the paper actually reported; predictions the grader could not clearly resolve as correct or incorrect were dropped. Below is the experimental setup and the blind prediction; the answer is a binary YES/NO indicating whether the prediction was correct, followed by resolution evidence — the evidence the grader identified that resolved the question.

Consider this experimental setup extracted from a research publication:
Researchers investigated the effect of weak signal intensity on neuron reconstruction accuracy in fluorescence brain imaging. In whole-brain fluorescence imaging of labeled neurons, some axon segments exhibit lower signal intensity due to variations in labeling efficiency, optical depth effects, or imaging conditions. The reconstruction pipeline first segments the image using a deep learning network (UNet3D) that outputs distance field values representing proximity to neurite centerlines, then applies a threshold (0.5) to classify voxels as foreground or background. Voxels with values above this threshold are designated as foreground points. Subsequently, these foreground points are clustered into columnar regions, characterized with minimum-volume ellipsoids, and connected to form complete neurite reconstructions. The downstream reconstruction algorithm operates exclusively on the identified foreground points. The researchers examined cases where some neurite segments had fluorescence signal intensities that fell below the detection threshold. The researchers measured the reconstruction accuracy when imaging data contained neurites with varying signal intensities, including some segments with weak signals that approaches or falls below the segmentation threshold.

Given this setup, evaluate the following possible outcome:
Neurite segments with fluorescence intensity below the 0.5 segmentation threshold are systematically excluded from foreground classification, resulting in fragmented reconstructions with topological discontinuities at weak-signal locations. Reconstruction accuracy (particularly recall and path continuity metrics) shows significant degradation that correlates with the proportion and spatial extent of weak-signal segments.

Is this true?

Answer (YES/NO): NO